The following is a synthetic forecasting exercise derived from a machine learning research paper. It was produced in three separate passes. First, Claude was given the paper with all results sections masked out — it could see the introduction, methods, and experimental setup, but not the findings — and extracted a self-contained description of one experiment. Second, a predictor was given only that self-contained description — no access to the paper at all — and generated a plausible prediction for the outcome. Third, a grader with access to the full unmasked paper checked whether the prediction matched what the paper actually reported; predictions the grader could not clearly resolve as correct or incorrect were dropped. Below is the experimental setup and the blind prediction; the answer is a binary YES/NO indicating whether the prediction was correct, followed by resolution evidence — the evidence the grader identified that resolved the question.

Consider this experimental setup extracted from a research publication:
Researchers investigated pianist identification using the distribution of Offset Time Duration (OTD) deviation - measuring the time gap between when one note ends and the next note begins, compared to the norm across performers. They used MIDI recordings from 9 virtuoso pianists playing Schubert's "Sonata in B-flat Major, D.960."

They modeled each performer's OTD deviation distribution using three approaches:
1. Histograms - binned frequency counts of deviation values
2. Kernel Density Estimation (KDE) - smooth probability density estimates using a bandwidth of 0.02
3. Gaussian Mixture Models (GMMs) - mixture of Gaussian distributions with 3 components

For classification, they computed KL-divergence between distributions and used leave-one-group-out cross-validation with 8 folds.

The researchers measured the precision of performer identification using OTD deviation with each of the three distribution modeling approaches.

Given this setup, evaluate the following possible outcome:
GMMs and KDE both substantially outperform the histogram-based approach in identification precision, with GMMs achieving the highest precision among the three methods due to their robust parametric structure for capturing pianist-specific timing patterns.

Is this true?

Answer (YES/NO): NO